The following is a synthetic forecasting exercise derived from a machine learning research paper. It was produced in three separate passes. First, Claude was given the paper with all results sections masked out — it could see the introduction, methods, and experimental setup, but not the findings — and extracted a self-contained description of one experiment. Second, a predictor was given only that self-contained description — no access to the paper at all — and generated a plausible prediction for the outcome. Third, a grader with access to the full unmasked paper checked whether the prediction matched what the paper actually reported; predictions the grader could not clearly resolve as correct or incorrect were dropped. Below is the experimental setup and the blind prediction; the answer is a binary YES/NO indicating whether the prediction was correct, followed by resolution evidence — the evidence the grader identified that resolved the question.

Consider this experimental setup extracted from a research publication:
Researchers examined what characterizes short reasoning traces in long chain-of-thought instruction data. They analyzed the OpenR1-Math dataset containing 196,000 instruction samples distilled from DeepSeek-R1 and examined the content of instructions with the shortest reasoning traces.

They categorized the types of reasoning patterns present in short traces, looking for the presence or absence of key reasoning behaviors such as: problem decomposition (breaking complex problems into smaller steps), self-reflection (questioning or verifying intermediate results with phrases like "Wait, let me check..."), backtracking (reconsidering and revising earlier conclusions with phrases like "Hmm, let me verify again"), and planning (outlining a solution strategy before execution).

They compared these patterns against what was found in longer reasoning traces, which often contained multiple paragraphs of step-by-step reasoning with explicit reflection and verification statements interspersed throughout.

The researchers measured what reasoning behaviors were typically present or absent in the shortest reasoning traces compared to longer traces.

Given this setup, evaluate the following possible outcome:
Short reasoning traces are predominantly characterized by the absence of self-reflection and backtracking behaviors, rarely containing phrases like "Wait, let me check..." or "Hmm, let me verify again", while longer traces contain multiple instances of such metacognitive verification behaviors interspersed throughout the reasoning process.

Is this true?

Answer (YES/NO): YES